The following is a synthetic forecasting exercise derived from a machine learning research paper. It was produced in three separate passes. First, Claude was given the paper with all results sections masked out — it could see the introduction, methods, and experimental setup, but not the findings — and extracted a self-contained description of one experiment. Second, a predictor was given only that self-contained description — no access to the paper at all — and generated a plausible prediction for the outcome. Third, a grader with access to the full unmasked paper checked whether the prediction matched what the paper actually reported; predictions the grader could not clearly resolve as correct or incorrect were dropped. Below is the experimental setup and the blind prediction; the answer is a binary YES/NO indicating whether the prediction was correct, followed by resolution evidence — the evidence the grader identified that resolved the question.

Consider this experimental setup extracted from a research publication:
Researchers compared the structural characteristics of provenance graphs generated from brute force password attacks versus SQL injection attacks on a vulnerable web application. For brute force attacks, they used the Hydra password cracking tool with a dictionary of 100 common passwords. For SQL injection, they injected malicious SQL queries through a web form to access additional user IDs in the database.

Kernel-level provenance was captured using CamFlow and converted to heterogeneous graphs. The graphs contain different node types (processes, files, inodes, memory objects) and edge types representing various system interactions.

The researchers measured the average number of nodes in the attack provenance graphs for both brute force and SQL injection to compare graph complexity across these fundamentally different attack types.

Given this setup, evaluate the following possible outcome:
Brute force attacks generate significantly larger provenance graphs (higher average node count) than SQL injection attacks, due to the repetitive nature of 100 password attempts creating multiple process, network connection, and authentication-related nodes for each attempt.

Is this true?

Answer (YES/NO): NO